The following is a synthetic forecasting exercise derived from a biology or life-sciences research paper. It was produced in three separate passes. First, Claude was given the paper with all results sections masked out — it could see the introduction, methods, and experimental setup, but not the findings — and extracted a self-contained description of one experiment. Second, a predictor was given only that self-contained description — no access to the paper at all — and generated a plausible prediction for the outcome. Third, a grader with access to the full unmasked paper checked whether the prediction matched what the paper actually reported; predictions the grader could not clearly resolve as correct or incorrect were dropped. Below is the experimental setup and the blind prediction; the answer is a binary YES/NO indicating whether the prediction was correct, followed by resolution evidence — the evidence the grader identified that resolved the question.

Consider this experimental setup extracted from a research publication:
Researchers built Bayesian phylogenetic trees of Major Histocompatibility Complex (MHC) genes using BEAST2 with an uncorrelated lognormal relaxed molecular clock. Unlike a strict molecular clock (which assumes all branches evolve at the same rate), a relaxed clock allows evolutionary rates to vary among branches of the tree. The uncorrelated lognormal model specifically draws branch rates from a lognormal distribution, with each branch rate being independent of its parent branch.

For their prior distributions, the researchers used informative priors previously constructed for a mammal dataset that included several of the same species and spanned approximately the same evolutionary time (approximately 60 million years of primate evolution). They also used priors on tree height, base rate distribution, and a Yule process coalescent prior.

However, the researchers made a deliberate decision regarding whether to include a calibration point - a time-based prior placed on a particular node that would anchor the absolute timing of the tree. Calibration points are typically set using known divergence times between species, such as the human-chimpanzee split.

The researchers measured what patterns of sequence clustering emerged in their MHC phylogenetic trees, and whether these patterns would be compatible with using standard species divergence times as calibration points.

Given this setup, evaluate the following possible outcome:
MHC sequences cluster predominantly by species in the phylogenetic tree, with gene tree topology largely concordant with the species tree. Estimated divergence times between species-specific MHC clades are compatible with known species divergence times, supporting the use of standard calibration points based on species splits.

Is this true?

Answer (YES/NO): NO